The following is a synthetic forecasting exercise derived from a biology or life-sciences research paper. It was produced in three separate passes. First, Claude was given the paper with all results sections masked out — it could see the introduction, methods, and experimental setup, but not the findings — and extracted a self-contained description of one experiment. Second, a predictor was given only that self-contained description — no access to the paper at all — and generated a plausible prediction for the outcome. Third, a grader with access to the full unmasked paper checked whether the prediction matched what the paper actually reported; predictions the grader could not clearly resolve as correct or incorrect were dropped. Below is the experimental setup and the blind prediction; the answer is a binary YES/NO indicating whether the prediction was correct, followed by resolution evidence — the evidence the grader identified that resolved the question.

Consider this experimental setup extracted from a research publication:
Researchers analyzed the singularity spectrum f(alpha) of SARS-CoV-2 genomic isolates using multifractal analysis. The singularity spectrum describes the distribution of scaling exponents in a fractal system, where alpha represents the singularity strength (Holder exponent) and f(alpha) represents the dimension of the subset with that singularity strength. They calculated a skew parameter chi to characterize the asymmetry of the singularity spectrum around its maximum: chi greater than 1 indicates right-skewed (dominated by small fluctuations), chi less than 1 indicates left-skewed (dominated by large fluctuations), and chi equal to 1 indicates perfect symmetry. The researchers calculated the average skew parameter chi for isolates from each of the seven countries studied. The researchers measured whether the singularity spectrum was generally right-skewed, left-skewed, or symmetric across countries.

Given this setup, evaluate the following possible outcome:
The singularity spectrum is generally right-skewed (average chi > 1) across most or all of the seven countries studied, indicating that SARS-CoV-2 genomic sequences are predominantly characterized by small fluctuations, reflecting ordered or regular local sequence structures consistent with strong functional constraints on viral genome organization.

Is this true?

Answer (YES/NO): NO